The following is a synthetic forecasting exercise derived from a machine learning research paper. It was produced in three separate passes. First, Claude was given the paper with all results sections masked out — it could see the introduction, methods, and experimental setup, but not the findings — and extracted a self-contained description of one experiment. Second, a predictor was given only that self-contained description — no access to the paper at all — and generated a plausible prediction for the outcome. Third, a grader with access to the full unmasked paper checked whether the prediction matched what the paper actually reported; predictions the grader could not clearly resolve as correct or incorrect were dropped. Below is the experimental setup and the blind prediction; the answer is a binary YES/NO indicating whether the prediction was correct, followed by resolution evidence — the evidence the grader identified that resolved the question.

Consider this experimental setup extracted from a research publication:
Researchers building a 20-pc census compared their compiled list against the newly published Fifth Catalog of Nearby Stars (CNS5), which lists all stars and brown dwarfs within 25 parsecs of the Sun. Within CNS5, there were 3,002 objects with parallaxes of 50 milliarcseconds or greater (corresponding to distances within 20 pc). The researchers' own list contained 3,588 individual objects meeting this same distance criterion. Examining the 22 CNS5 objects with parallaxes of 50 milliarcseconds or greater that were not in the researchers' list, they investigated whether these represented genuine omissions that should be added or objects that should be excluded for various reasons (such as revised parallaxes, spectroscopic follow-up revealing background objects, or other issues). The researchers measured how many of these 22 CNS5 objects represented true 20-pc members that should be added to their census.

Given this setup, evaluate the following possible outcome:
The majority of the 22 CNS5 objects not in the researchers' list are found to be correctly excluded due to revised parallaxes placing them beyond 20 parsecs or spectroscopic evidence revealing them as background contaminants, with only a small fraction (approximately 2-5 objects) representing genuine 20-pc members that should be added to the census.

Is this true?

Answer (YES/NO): NO